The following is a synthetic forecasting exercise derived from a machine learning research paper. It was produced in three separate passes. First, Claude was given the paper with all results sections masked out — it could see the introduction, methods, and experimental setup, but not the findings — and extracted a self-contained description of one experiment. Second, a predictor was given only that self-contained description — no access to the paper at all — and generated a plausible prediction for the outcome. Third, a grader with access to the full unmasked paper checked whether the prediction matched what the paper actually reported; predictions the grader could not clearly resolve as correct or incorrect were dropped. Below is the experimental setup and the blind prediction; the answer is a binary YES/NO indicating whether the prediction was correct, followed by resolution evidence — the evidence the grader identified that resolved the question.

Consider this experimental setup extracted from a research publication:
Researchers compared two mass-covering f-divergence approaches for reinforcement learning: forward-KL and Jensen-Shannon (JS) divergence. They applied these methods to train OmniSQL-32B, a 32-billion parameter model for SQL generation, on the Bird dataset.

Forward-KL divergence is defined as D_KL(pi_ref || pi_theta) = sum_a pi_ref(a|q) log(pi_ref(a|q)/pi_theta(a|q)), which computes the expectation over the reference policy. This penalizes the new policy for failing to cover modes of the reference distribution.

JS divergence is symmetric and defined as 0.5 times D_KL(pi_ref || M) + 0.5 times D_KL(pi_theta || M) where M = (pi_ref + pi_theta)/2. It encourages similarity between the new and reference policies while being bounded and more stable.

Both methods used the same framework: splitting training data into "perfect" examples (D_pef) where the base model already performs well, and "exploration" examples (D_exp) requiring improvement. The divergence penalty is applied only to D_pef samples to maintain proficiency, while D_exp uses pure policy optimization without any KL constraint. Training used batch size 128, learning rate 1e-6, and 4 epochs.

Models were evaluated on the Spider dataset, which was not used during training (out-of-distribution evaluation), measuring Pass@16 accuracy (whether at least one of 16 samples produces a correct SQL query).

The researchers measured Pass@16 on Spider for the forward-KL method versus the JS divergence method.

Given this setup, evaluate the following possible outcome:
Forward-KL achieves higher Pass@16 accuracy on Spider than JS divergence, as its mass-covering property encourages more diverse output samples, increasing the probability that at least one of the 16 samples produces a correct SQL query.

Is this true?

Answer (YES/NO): YES